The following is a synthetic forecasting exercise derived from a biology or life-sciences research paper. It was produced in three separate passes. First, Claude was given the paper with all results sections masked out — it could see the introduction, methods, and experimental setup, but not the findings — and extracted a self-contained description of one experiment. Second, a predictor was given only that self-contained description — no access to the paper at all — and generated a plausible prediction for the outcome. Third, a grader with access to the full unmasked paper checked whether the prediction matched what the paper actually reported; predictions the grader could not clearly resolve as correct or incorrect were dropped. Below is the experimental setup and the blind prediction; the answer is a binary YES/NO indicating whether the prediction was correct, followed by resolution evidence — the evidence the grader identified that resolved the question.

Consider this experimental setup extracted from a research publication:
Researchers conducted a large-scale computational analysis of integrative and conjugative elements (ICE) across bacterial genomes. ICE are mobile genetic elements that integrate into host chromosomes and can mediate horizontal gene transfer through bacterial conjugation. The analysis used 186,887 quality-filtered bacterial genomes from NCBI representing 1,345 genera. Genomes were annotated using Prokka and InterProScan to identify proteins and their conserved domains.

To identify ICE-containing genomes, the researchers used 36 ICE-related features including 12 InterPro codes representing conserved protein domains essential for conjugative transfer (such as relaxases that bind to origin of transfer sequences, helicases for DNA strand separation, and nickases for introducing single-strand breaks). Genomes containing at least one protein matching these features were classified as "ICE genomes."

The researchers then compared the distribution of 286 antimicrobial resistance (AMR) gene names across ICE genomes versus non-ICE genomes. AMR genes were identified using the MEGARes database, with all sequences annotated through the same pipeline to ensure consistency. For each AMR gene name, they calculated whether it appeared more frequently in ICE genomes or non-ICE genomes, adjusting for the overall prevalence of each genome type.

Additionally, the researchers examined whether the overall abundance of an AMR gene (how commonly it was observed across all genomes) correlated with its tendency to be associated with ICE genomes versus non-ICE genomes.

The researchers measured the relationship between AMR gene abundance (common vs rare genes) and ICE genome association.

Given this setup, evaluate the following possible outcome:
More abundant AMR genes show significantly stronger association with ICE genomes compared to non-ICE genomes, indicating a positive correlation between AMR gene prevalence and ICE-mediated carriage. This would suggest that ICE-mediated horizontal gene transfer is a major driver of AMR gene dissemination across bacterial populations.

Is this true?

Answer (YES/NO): NO